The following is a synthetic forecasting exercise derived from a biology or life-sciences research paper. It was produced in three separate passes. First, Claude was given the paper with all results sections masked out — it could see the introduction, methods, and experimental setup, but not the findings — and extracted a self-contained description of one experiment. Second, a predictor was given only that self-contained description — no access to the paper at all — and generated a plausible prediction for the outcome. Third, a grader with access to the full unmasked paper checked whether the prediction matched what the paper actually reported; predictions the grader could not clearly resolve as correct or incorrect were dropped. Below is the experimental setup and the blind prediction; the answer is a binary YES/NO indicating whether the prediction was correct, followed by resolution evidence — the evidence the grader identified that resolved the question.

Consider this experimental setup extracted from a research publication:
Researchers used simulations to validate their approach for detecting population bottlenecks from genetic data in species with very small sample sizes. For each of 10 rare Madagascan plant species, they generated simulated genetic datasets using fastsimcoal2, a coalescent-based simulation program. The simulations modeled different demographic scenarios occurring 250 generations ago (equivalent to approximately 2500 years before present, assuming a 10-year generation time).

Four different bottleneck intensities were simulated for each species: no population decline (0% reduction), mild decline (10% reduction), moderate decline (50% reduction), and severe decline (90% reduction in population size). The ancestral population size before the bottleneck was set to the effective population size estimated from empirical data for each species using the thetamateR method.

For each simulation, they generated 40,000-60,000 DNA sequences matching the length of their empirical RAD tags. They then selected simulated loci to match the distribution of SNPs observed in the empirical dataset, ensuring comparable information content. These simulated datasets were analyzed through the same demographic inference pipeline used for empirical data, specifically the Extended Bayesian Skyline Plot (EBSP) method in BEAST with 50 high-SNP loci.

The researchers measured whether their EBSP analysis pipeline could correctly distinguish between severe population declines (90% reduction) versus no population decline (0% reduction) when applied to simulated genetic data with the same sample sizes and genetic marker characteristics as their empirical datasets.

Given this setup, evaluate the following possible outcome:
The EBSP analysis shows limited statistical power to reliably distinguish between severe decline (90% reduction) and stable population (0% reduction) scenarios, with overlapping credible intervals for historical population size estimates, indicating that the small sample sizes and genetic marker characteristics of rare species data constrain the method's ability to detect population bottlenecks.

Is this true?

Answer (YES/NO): NO